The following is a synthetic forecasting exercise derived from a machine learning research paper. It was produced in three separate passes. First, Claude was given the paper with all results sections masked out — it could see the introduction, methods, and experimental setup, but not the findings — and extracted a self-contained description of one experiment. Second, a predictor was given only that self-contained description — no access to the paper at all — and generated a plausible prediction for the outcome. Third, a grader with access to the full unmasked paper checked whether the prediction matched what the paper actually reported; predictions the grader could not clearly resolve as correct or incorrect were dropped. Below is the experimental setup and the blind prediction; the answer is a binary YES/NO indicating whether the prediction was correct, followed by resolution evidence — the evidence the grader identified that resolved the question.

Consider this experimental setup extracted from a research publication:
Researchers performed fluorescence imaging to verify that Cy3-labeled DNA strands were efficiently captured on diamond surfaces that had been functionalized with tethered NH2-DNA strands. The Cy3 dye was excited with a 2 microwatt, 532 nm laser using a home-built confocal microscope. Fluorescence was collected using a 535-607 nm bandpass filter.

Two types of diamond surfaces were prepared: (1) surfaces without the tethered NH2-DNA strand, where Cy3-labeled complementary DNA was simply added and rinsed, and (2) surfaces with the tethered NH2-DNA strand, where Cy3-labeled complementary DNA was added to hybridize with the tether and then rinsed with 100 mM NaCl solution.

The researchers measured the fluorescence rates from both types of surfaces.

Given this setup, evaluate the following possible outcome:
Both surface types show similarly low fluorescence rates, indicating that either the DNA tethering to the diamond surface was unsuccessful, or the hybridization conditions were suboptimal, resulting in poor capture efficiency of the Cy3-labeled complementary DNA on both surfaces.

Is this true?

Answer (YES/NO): NO